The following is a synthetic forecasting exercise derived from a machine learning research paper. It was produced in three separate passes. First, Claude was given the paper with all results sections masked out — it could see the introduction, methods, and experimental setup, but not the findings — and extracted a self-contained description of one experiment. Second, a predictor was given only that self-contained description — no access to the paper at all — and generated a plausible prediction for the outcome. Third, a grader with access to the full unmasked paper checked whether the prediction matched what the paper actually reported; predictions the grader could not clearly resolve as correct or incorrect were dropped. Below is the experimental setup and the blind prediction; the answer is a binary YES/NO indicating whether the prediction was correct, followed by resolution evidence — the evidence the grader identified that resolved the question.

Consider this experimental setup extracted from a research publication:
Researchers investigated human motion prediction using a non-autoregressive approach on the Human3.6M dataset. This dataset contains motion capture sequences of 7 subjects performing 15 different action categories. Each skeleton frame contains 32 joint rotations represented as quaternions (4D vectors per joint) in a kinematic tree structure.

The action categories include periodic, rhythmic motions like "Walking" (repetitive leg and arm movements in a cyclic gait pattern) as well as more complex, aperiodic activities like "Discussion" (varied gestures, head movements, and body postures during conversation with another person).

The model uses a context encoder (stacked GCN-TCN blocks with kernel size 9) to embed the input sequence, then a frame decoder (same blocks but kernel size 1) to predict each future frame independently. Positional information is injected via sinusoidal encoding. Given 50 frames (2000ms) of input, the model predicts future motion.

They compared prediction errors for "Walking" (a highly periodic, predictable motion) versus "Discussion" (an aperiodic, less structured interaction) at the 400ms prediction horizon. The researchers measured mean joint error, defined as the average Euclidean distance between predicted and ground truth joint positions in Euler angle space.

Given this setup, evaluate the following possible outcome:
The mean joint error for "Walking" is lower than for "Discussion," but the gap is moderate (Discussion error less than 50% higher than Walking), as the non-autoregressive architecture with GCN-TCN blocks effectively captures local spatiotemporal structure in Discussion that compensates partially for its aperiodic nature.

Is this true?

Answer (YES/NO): NO